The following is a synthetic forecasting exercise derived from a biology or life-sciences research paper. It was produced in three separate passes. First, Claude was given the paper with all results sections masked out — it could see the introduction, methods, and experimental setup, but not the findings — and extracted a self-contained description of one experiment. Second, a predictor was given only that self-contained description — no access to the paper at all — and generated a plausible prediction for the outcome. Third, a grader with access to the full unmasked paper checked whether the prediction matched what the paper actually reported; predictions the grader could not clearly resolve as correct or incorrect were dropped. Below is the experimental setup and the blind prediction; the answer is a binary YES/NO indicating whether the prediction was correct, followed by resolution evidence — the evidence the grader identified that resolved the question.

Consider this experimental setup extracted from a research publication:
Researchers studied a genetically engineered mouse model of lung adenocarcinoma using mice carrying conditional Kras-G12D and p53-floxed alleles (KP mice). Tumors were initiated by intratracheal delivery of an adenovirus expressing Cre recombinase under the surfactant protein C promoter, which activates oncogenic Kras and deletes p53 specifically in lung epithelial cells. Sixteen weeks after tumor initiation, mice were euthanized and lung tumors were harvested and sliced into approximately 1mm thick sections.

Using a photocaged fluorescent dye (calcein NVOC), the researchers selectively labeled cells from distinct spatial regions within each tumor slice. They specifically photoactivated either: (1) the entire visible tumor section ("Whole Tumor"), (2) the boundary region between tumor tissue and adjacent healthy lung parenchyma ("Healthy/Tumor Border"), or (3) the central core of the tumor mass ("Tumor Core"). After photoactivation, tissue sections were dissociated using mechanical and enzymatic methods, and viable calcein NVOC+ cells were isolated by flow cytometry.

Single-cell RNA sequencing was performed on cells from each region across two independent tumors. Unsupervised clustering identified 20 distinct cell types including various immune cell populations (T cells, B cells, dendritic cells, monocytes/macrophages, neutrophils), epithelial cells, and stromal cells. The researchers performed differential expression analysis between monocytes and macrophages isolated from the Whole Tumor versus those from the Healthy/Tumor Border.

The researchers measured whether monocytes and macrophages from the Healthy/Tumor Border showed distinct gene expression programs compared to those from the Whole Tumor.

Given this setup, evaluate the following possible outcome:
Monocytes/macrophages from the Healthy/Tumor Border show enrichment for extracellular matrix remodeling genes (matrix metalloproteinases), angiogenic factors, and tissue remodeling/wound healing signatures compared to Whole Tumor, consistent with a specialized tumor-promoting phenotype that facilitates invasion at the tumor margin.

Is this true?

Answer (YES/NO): NO